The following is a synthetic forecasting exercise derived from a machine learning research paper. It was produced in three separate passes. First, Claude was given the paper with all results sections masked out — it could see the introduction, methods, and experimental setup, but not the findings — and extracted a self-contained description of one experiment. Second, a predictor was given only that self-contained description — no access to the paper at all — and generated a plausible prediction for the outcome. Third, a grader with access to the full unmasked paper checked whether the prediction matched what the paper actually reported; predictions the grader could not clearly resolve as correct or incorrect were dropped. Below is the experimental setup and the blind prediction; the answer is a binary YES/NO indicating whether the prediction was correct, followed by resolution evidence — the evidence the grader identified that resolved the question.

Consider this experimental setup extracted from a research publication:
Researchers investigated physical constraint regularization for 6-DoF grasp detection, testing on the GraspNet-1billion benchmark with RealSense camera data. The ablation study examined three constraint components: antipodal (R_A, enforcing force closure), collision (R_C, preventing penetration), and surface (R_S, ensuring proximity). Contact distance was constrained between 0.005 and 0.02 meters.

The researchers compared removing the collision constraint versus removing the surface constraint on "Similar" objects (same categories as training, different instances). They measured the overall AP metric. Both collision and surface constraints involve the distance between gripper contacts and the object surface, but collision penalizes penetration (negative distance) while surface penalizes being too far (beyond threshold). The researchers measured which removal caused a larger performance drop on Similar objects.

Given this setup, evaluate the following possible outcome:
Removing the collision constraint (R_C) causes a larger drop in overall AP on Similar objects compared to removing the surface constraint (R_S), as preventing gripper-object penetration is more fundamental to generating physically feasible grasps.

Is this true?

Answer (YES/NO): YES